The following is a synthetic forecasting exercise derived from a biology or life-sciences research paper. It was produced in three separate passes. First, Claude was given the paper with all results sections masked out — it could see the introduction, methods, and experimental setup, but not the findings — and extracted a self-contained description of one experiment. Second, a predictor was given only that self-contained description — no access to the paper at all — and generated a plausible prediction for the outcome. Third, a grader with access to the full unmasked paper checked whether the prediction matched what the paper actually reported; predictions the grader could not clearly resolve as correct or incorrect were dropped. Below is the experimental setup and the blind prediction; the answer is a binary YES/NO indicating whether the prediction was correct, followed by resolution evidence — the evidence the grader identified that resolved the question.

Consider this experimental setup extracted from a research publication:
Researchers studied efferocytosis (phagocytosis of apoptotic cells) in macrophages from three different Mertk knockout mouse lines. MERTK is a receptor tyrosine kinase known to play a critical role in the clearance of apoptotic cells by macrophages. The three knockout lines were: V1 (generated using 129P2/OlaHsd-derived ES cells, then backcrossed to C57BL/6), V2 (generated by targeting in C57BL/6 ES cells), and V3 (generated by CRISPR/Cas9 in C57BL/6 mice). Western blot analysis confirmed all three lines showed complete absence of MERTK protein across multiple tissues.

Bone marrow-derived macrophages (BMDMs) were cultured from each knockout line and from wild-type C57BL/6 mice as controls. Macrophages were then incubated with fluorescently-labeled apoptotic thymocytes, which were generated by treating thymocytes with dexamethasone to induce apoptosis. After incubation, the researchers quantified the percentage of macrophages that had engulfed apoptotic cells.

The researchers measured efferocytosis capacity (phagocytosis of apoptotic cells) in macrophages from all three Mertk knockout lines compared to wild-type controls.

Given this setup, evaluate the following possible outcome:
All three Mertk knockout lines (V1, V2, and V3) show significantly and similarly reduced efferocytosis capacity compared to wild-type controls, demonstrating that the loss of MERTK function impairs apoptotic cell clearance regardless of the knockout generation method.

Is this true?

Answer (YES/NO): YES